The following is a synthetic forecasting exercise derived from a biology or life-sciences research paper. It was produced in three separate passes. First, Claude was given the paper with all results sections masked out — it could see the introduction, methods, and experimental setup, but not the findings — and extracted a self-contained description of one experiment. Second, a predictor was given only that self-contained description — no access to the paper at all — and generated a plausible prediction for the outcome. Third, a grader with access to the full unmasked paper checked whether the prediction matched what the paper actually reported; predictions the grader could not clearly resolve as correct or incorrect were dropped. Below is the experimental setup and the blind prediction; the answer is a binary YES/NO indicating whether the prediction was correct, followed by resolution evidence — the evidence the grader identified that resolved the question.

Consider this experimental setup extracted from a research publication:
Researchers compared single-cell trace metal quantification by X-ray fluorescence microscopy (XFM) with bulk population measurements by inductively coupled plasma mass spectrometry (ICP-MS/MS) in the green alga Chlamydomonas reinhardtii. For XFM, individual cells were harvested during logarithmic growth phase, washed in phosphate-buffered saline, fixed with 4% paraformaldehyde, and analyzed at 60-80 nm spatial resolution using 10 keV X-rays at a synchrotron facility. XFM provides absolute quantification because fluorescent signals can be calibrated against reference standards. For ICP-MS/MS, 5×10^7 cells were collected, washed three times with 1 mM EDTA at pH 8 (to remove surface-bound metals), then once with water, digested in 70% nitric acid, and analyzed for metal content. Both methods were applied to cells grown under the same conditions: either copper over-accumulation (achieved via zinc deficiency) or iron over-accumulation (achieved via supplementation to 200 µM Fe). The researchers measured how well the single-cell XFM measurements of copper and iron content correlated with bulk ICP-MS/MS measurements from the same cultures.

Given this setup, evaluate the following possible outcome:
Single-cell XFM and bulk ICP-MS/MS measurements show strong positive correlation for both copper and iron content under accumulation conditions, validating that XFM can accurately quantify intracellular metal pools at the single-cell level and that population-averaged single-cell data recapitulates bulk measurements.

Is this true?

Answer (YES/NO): YES